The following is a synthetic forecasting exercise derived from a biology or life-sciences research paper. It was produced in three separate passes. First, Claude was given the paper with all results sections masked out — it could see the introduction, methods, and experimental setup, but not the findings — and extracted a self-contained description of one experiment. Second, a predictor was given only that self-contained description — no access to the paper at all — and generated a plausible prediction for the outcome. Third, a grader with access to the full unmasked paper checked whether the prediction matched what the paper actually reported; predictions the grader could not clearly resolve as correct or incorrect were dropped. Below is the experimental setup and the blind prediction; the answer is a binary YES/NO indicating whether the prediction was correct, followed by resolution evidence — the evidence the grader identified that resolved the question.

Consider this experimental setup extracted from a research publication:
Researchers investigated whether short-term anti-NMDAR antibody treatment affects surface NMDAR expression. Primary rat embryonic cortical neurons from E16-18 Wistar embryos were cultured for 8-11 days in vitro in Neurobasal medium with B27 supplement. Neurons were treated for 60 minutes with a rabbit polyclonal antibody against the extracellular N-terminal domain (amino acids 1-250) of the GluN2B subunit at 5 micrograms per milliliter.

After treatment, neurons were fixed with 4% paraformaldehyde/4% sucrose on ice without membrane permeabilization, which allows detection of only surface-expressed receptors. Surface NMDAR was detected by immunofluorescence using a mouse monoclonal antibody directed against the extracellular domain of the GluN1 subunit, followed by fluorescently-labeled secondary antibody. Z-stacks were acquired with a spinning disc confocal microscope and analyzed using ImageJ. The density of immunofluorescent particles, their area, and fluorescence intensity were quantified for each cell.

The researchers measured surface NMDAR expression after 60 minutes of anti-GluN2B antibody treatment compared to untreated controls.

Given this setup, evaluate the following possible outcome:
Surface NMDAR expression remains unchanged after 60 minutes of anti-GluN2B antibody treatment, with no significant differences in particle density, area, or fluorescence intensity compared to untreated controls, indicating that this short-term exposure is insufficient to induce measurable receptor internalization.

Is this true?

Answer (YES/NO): YES